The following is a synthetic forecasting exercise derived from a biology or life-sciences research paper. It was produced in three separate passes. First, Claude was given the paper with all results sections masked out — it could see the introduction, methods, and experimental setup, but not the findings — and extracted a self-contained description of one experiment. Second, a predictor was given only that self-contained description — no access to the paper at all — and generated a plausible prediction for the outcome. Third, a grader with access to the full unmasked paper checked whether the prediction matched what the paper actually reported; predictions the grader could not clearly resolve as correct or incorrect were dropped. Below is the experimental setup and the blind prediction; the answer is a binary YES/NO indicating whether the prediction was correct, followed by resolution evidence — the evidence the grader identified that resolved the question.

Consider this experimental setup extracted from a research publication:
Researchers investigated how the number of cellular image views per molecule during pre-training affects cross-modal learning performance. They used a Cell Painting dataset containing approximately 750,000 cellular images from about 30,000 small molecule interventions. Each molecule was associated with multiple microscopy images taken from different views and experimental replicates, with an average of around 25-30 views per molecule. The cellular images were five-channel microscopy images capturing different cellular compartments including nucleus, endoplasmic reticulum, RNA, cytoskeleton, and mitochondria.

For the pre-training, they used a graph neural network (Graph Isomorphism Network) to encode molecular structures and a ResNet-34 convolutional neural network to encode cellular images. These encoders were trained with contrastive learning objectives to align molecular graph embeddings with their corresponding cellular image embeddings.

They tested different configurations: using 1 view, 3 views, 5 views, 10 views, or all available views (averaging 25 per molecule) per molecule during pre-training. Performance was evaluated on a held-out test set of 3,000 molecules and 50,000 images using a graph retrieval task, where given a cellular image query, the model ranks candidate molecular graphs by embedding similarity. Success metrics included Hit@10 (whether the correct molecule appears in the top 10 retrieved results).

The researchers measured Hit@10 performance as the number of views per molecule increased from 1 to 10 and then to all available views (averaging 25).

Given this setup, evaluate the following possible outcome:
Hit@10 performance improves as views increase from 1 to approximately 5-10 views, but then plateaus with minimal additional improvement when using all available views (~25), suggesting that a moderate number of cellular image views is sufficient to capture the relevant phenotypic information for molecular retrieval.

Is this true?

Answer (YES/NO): YES